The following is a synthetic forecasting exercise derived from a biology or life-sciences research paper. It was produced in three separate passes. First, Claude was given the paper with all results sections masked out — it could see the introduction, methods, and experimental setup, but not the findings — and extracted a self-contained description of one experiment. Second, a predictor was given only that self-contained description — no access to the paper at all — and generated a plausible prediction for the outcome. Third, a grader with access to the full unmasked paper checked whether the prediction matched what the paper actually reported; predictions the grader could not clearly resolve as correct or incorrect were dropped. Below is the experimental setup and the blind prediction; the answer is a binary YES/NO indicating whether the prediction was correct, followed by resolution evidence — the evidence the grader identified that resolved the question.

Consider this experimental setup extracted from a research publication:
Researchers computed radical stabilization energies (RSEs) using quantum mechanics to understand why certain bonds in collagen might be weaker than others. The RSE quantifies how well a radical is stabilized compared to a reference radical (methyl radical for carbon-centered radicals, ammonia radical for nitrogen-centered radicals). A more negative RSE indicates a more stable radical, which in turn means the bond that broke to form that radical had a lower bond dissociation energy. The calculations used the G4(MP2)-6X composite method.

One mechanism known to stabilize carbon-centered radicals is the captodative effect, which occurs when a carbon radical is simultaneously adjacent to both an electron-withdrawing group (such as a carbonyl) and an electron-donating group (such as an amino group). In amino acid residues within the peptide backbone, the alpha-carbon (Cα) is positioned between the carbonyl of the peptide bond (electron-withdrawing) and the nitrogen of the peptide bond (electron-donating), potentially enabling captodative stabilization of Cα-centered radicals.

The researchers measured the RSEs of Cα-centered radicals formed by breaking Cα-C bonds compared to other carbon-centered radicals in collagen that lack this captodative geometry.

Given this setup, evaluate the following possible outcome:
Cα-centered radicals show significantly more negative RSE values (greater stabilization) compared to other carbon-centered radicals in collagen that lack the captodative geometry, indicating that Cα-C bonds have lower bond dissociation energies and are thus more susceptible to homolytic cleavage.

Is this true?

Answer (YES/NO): YES